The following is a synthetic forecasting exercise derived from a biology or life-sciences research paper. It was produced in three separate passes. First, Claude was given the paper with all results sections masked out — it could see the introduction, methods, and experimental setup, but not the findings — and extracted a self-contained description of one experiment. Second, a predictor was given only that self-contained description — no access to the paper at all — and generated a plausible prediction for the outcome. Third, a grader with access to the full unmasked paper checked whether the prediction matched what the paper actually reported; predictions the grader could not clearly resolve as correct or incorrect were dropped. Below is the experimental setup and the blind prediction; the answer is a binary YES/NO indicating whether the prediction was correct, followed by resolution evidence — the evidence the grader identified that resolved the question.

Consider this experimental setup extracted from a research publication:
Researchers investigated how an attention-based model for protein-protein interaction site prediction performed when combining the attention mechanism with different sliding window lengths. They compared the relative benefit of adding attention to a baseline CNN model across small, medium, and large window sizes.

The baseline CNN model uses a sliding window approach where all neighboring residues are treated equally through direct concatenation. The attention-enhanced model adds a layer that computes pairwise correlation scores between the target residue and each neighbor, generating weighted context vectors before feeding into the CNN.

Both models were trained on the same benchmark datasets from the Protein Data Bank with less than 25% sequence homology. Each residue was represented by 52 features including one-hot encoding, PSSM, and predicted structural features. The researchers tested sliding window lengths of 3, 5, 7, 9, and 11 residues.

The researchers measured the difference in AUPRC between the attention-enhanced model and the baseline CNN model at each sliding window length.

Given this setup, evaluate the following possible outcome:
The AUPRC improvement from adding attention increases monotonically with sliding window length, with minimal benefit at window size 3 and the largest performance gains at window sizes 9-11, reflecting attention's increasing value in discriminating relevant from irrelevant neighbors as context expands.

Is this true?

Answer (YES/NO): NO